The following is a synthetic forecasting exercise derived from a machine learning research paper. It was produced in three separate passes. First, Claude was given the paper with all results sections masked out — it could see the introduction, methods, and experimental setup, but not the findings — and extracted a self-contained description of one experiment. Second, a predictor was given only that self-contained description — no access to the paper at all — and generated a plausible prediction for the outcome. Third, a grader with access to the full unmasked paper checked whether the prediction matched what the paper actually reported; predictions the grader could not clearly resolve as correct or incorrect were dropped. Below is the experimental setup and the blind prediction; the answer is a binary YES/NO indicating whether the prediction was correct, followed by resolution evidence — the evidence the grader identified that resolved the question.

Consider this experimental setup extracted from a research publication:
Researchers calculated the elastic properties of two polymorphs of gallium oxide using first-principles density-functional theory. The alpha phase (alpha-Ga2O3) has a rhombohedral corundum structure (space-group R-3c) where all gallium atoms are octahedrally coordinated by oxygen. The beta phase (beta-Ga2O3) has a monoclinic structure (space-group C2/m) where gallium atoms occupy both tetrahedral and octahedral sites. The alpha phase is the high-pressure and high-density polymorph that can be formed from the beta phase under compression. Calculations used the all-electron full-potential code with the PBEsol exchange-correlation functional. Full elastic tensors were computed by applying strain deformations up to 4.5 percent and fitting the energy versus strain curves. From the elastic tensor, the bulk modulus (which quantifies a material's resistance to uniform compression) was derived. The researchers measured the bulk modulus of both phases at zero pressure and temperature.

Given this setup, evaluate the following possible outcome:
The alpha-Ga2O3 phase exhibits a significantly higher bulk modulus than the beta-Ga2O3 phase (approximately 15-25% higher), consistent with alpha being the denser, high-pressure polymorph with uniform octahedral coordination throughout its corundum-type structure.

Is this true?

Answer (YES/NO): NO